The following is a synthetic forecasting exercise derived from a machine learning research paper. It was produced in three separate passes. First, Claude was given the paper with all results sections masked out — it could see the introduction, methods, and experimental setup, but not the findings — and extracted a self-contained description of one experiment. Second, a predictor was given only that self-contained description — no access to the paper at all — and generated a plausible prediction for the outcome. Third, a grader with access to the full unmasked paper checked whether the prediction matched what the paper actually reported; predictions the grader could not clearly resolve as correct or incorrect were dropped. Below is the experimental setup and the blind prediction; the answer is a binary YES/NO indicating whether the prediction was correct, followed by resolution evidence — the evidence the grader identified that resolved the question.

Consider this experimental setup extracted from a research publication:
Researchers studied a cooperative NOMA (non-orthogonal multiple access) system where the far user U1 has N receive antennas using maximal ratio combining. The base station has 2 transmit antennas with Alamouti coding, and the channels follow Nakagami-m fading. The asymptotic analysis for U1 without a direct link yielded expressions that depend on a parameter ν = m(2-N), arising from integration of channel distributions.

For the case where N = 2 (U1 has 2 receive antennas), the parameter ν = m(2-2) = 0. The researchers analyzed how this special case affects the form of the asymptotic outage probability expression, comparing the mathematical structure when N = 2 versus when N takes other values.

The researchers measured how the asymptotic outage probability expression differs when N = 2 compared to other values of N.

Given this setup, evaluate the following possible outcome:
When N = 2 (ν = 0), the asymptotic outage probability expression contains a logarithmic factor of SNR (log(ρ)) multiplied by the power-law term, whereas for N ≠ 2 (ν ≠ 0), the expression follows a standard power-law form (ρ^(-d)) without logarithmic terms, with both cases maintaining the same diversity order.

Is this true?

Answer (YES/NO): NO